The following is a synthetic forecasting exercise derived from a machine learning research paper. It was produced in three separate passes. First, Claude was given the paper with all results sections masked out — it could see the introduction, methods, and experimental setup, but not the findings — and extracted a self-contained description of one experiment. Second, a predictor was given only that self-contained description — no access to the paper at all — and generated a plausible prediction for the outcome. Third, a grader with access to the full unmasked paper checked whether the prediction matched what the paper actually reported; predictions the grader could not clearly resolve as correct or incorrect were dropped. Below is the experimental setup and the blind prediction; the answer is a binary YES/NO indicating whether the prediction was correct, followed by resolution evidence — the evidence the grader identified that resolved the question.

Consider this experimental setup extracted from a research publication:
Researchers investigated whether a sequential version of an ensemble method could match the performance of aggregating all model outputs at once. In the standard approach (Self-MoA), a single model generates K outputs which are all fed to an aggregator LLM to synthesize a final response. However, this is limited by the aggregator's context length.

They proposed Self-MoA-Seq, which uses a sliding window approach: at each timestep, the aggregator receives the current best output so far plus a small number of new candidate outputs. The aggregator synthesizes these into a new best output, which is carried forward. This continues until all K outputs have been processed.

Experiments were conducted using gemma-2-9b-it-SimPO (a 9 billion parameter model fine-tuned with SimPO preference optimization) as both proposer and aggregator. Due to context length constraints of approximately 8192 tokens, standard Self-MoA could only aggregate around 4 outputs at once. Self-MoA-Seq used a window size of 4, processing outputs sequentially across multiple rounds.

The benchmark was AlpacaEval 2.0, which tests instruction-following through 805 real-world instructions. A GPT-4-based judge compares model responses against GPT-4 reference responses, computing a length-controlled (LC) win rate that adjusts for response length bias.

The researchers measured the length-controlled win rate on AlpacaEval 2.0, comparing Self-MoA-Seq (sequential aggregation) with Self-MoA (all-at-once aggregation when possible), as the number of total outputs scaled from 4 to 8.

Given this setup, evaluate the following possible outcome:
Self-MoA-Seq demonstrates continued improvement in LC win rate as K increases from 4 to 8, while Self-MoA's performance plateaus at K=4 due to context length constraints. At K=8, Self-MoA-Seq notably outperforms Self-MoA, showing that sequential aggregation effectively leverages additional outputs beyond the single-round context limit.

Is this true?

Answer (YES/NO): NO